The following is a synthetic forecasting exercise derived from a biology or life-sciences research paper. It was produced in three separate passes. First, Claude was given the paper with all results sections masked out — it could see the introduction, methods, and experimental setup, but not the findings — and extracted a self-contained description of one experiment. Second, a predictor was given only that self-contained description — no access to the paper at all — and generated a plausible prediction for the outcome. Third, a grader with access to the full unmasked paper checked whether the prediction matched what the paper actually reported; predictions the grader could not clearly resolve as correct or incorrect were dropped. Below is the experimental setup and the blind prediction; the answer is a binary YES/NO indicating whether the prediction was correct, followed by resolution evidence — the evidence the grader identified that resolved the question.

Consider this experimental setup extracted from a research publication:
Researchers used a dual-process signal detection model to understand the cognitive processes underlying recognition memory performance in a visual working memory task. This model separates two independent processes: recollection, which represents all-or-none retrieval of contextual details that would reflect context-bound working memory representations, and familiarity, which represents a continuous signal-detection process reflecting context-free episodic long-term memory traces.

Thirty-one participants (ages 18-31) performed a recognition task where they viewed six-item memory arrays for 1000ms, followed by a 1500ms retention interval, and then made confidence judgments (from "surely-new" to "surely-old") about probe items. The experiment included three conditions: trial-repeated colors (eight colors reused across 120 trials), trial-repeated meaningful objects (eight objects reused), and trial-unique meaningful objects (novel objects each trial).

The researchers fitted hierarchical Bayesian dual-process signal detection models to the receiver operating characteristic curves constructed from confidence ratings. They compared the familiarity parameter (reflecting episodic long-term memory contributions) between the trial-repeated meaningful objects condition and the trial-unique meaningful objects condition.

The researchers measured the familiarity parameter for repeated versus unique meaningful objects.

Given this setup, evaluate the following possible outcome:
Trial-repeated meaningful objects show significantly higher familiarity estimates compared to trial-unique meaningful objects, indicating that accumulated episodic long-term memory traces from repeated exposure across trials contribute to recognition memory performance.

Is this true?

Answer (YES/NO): NO